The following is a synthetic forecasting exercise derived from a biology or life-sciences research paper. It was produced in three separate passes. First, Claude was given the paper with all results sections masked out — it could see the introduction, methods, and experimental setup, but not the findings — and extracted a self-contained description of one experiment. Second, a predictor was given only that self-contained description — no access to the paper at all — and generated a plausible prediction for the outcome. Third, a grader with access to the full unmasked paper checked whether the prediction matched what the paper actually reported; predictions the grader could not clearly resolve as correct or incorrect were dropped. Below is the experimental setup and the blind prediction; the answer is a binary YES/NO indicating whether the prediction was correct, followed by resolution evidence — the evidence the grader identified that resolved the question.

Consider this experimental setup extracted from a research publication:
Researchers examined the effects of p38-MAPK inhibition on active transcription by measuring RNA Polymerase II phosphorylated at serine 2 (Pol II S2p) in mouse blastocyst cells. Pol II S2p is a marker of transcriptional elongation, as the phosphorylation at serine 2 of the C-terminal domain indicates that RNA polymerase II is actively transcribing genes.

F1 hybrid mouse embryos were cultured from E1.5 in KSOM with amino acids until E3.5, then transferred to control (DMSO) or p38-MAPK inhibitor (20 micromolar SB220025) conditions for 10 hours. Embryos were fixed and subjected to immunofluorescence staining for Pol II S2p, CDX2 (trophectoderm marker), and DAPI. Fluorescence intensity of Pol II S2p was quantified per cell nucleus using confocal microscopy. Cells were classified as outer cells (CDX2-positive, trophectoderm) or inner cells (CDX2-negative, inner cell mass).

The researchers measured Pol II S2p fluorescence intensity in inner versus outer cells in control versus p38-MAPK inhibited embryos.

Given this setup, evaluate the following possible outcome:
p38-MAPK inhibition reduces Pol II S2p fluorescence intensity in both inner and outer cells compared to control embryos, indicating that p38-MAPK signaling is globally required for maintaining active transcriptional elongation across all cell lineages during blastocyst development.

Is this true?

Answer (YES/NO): YES